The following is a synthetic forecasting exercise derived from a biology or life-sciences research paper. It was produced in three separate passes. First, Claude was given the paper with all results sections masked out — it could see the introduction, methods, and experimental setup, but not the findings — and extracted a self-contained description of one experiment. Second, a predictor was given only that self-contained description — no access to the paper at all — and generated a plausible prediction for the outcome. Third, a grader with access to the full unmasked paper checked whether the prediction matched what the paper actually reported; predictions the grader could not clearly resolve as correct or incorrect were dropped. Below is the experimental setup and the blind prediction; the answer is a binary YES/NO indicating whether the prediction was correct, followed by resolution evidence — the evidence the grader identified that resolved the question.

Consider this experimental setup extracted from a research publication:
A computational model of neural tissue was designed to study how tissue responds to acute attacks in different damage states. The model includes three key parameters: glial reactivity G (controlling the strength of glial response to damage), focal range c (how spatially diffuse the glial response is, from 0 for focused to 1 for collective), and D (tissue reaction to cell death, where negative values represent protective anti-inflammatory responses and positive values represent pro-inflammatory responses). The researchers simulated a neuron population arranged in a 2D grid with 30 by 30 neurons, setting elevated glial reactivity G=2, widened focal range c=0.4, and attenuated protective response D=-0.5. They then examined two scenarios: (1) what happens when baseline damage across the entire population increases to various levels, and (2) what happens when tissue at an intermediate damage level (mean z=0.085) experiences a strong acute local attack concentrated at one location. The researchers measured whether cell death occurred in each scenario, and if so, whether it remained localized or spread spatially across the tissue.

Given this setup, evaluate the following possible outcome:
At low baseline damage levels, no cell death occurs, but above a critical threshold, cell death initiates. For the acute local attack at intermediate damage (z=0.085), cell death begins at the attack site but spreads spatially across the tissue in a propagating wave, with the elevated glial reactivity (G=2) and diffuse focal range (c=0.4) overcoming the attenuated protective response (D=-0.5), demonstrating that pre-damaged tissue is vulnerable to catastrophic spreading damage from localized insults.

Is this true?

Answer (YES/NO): YES